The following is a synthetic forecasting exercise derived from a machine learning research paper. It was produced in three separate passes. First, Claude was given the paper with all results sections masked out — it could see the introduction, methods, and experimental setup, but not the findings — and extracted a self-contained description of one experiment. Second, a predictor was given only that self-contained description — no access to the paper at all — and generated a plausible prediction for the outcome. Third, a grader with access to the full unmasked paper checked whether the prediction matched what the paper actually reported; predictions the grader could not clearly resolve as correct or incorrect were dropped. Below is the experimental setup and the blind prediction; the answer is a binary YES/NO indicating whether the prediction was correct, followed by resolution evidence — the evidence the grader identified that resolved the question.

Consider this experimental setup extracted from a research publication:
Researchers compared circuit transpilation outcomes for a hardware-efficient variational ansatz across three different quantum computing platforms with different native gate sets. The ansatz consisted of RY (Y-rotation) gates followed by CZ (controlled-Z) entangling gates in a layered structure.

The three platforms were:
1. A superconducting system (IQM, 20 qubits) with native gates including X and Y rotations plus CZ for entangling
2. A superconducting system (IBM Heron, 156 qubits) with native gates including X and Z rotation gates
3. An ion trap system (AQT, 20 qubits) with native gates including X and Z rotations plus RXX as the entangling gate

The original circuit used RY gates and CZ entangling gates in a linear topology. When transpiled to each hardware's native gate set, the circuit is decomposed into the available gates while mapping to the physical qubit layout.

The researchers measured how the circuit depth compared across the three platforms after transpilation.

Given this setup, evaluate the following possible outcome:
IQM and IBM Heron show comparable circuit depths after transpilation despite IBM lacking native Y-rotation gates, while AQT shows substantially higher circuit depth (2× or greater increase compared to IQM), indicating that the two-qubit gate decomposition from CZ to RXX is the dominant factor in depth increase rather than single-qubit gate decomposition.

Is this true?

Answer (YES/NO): NO